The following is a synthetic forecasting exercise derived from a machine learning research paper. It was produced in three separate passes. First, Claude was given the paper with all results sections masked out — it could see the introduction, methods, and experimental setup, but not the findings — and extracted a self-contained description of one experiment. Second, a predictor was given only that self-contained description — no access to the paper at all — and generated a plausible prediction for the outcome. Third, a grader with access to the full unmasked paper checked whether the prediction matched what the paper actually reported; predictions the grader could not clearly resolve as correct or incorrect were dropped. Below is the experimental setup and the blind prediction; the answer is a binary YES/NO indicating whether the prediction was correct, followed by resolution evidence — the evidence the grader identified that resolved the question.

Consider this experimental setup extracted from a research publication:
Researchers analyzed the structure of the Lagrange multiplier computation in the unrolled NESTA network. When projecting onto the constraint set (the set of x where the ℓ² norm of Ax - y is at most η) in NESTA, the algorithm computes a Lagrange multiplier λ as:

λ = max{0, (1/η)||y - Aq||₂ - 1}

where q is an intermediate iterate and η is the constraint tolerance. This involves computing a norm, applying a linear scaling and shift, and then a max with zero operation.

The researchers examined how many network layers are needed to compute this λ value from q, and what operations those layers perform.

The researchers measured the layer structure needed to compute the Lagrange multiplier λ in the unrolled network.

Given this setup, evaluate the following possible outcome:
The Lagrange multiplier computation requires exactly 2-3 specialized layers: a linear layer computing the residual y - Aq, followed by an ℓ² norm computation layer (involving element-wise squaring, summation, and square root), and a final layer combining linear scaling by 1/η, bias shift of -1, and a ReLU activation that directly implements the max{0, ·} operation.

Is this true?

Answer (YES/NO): NO